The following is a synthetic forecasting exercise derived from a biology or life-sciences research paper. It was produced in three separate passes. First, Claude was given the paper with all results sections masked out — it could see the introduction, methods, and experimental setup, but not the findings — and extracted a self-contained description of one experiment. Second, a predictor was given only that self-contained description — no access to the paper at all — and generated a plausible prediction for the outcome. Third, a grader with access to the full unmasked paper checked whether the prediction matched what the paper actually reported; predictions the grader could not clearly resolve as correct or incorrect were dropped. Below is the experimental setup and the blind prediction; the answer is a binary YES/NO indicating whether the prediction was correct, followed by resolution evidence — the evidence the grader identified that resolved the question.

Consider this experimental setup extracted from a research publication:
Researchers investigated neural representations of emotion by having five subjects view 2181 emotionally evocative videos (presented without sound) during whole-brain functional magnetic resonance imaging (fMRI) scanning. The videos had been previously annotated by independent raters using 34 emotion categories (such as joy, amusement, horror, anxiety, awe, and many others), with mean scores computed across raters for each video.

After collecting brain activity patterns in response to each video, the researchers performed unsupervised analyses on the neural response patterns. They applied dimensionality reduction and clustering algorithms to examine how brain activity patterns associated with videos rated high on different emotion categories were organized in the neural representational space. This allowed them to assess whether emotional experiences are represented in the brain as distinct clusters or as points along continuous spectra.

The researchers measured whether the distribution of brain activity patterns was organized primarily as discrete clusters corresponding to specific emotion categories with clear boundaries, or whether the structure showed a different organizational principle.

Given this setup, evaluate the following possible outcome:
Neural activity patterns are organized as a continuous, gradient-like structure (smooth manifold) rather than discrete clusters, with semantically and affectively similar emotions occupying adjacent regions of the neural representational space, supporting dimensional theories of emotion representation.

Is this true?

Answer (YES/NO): NO